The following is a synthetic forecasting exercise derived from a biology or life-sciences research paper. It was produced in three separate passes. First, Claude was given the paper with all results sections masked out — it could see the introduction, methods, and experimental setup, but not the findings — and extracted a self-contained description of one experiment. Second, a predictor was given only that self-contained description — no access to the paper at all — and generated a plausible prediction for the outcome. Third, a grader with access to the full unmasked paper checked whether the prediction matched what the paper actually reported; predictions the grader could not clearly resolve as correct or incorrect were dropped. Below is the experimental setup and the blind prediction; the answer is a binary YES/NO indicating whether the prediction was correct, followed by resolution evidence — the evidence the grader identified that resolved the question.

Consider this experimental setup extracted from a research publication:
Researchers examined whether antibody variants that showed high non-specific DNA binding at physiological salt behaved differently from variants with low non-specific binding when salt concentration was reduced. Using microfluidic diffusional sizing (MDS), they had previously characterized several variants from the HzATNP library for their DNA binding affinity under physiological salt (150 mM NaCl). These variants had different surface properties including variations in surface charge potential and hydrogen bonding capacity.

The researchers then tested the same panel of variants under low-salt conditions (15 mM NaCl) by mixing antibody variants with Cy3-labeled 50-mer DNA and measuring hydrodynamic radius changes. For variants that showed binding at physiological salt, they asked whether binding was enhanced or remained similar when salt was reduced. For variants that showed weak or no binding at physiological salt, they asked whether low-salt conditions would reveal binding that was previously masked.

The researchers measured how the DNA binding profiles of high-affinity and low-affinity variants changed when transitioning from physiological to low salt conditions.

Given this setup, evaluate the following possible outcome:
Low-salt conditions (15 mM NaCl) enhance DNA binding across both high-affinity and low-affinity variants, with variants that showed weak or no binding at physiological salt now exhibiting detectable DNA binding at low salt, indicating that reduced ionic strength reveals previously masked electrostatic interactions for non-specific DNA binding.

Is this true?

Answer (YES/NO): NO